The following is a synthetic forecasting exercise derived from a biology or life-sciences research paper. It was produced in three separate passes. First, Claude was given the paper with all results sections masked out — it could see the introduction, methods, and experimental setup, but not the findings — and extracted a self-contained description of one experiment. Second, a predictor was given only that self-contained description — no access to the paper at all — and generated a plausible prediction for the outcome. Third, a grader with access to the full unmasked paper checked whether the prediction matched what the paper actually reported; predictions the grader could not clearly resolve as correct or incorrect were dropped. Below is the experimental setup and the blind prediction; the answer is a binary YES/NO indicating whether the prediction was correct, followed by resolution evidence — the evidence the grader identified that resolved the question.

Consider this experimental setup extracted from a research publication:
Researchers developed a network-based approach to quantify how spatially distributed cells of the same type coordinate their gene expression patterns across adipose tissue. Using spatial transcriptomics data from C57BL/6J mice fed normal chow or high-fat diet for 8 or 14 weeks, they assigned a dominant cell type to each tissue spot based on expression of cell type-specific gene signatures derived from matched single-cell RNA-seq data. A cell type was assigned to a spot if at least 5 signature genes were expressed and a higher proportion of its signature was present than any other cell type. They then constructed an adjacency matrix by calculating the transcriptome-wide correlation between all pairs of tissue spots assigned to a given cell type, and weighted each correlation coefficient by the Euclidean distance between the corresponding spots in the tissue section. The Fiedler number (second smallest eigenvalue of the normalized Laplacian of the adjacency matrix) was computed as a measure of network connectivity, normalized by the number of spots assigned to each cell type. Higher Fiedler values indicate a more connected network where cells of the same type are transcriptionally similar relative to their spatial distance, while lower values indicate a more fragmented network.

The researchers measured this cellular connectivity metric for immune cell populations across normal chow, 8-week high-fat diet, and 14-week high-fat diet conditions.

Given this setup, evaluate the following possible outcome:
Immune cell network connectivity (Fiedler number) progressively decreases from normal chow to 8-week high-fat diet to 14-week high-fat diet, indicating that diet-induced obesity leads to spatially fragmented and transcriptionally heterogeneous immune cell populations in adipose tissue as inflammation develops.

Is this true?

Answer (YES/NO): YES